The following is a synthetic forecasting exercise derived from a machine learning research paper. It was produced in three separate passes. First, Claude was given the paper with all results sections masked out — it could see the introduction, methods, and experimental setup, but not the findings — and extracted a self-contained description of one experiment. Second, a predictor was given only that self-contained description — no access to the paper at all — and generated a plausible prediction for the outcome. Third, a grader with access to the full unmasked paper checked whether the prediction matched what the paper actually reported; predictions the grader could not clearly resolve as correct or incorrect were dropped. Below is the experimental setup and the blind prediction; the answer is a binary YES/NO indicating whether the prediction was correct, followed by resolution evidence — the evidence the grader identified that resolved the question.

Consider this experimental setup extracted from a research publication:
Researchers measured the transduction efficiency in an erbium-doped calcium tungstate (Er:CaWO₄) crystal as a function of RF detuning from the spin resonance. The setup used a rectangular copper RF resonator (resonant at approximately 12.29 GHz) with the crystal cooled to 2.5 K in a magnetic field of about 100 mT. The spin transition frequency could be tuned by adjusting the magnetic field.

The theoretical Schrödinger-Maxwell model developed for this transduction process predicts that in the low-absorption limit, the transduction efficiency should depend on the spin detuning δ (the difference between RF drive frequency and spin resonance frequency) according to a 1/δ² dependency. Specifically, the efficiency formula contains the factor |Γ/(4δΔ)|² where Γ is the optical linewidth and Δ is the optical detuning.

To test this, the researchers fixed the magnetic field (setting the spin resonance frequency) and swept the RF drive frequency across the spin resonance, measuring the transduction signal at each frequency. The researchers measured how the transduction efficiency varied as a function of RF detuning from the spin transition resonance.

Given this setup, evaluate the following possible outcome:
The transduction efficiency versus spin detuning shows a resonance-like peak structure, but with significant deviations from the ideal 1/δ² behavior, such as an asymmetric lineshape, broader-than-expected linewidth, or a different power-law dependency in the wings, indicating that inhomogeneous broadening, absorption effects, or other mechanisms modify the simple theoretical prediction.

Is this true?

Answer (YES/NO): YES